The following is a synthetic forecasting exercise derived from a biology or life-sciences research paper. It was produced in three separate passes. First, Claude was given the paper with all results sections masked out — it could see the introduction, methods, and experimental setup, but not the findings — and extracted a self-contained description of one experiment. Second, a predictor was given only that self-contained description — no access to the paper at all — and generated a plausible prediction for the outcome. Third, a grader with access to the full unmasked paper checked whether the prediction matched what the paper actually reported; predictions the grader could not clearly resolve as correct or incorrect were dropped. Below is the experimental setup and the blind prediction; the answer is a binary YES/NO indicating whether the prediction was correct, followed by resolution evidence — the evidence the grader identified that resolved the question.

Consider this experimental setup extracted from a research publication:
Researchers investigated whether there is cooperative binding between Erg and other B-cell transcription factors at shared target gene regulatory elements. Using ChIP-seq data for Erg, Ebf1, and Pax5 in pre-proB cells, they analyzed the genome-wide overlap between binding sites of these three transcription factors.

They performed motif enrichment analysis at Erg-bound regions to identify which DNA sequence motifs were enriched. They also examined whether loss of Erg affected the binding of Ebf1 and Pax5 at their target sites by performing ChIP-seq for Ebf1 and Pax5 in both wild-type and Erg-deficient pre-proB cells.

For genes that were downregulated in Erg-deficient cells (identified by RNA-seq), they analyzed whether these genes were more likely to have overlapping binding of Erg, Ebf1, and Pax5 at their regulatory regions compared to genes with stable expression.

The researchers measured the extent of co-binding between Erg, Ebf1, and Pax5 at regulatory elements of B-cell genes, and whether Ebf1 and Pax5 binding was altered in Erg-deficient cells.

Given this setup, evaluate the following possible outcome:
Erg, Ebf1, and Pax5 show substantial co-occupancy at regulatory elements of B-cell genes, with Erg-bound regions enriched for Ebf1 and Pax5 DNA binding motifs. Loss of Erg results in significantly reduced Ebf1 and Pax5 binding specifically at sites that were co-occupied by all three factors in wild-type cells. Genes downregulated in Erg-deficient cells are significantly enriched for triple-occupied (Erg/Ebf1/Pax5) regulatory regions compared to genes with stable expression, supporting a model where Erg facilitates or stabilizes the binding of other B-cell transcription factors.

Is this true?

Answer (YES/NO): NO